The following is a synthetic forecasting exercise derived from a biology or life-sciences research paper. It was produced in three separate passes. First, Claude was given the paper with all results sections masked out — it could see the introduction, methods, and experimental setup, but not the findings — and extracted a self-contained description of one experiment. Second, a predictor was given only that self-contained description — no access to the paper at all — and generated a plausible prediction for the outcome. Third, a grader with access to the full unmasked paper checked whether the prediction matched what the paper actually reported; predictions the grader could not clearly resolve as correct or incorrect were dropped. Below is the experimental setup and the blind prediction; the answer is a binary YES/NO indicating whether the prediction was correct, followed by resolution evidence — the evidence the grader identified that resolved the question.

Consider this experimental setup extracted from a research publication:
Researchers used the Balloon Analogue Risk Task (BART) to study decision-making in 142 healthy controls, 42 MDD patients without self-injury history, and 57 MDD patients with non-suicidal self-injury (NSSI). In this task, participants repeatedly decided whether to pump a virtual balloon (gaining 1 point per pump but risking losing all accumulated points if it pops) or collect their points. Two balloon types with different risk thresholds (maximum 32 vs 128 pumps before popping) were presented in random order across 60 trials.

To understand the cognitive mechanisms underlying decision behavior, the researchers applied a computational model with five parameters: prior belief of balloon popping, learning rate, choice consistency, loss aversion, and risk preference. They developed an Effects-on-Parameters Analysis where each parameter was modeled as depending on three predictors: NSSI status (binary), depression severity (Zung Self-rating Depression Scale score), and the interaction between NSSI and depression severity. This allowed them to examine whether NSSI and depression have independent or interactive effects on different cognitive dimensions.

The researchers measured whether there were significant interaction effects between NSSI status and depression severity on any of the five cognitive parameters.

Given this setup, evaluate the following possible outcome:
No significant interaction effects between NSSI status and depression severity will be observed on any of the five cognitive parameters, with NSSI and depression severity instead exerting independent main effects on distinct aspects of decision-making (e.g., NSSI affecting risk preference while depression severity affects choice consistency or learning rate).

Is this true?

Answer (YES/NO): NO